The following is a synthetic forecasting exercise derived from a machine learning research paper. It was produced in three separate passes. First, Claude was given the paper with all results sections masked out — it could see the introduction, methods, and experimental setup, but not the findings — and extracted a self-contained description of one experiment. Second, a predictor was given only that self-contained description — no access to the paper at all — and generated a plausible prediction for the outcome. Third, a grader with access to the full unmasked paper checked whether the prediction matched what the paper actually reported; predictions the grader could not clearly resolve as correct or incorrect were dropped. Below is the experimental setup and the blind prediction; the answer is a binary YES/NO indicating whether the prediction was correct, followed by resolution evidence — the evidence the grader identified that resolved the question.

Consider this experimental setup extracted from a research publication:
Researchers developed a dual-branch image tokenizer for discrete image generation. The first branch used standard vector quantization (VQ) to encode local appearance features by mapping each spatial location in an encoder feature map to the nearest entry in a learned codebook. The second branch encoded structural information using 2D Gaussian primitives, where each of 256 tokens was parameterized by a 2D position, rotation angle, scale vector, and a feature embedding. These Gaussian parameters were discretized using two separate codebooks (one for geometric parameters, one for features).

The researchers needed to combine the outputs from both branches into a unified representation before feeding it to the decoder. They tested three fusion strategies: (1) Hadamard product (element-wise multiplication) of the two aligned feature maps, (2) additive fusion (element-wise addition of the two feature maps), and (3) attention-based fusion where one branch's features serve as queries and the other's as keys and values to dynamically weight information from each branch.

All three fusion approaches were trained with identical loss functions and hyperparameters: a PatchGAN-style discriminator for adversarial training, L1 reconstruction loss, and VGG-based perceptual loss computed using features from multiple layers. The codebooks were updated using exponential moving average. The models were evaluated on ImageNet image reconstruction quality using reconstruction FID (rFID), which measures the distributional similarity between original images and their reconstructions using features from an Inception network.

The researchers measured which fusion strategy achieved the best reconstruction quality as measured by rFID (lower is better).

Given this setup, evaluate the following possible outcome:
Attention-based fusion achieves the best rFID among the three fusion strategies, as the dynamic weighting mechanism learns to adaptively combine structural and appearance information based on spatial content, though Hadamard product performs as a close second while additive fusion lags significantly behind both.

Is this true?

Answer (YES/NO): NO